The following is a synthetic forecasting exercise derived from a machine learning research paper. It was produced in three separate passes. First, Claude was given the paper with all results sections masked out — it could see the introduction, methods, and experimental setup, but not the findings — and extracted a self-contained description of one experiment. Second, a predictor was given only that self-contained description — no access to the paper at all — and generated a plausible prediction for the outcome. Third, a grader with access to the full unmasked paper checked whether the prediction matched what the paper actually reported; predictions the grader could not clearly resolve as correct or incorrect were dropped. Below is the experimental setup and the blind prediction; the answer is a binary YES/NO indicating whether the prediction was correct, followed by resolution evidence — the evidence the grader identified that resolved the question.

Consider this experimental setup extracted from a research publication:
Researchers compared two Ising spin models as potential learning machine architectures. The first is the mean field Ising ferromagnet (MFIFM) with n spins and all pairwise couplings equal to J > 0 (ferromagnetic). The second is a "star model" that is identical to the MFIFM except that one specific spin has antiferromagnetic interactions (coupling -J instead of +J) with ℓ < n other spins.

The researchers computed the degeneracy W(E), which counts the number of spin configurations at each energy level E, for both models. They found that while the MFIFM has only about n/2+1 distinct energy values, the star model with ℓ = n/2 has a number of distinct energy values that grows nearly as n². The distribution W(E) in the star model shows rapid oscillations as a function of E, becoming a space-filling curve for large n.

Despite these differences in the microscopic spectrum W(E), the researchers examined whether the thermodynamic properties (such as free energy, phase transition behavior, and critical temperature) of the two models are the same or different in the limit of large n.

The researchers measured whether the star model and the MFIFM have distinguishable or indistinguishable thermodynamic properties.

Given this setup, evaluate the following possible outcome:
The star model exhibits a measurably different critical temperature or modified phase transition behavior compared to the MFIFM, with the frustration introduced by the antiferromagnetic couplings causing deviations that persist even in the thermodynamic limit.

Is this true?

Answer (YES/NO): NO